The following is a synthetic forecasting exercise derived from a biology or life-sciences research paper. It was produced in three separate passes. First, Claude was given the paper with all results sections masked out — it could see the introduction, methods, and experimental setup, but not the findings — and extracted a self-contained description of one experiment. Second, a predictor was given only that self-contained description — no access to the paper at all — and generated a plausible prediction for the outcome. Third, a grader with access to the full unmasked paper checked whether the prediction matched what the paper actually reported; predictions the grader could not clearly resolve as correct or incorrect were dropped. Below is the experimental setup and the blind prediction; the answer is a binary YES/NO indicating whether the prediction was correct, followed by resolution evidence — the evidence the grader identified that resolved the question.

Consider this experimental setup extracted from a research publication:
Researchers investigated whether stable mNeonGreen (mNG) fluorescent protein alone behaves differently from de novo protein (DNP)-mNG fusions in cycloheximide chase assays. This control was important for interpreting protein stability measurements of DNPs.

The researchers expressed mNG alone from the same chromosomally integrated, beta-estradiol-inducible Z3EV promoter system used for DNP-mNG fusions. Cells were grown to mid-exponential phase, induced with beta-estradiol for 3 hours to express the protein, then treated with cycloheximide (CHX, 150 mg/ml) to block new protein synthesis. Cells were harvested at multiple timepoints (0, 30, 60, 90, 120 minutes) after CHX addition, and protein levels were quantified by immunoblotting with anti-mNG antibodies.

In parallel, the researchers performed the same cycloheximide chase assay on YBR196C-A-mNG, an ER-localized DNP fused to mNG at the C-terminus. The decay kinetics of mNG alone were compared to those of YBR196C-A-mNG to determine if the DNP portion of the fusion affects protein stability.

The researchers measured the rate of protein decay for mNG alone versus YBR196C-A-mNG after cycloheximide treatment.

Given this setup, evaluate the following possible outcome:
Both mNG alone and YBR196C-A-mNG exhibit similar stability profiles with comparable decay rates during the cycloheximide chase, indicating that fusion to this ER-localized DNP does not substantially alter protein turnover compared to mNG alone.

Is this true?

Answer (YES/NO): NO